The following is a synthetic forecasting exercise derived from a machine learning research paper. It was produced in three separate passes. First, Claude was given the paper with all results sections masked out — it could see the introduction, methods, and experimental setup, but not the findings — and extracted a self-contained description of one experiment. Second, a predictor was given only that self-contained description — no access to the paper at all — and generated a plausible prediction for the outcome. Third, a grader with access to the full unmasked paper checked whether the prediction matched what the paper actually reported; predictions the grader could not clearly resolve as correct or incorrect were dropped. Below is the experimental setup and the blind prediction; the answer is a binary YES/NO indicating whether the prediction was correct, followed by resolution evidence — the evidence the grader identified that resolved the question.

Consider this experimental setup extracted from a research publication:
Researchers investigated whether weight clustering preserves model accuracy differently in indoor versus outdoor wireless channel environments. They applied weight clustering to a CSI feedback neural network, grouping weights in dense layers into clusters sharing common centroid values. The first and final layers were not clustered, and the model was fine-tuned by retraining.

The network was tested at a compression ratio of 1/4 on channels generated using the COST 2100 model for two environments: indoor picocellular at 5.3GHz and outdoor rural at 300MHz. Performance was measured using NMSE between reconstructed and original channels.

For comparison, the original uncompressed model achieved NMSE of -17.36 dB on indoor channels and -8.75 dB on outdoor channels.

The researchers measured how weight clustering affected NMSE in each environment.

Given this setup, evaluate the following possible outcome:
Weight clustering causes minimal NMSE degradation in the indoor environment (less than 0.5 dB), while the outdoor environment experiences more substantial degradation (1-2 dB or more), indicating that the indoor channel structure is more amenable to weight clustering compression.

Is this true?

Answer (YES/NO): NO